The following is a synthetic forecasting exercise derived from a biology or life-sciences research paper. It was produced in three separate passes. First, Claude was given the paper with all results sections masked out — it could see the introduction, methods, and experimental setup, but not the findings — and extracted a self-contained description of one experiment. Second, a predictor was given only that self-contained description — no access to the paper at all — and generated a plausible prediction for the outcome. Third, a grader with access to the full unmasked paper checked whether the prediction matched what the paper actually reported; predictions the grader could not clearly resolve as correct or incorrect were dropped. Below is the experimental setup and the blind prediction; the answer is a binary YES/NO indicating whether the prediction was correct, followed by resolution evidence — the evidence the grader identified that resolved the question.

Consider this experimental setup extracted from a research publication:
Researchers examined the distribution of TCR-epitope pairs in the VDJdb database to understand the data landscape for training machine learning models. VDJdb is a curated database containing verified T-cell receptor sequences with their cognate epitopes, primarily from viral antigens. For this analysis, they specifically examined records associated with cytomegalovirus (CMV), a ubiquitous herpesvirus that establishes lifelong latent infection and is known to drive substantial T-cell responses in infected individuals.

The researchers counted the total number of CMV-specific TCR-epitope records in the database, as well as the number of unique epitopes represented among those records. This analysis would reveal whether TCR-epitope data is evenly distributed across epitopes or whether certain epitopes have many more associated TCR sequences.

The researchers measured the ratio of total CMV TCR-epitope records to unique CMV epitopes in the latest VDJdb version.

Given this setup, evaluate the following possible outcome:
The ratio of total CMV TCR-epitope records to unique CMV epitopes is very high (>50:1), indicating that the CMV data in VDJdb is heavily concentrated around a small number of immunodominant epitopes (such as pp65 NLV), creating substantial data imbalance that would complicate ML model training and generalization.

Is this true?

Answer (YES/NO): YES